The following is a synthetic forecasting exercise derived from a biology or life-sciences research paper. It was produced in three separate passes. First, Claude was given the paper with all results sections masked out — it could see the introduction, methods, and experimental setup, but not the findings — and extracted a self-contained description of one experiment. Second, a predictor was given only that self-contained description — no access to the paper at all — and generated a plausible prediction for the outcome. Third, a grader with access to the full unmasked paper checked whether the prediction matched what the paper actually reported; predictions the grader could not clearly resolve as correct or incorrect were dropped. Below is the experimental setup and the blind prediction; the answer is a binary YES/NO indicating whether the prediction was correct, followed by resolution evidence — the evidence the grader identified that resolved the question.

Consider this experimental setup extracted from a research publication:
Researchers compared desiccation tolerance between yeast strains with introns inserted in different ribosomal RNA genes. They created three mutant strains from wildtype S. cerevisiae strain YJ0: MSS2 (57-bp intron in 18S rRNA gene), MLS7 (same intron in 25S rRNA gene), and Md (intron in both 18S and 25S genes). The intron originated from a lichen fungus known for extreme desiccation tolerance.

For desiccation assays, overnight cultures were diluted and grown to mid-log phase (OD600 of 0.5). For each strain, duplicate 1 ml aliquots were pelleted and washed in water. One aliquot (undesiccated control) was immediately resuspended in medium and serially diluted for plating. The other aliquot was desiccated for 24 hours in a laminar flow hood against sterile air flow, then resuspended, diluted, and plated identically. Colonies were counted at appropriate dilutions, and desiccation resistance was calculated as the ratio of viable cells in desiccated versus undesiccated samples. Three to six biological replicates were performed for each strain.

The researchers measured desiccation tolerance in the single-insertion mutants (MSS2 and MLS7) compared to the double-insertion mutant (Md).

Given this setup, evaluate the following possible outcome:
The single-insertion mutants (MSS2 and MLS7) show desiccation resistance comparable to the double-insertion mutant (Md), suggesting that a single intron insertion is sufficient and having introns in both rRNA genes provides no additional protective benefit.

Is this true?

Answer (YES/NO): NO